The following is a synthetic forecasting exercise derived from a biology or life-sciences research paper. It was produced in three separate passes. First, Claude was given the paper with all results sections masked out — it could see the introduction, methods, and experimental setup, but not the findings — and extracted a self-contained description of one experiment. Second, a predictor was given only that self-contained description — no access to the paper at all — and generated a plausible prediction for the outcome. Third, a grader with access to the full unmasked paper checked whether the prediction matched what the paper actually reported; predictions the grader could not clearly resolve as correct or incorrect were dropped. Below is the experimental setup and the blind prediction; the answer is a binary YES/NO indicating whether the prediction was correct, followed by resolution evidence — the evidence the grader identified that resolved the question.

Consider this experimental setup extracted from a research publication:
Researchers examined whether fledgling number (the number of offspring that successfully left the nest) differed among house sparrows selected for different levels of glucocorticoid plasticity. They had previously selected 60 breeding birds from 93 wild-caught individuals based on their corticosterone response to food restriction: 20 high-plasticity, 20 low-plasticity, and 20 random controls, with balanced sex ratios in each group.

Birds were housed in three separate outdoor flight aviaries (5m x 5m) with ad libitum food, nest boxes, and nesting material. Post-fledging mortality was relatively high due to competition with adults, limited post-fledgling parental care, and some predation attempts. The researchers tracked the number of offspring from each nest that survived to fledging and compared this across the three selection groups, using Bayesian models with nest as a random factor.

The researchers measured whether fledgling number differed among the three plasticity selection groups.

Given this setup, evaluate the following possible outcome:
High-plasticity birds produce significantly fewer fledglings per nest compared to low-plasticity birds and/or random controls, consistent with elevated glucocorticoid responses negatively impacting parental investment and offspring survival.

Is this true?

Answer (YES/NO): NO